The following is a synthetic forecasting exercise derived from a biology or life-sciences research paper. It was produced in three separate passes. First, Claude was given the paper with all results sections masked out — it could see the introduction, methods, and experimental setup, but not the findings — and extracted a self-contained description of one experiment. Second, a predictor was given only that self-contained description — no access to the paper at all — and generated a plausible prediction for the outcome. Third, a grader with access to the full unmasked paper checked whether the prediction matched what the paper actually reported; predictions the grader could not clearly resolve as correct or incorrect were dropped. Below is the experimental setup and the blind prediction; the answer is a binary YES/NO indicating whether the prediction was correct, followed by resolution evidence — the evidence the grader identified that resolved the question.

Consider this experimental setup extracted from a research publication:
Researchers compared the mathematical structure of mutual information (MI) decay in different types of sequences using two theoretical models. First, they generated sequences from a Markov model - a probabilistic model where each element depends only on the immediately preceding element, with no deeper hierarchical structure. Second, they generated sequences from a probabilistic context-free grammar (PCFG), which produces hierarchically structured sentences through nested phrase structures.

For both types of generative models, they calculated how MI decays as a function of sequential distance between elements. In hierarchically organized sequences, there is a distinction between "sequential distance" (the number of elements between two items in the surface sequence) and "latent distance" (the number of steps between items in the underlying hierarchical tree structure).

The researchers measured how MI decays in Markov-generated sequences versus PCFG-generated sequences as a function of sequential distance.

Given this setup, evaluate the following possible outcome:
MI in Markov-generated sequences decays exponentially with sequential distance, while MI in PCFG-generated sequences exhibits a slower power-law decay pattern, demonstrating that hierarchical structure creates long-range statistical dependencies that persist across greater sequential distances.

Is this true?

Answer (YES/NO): YES